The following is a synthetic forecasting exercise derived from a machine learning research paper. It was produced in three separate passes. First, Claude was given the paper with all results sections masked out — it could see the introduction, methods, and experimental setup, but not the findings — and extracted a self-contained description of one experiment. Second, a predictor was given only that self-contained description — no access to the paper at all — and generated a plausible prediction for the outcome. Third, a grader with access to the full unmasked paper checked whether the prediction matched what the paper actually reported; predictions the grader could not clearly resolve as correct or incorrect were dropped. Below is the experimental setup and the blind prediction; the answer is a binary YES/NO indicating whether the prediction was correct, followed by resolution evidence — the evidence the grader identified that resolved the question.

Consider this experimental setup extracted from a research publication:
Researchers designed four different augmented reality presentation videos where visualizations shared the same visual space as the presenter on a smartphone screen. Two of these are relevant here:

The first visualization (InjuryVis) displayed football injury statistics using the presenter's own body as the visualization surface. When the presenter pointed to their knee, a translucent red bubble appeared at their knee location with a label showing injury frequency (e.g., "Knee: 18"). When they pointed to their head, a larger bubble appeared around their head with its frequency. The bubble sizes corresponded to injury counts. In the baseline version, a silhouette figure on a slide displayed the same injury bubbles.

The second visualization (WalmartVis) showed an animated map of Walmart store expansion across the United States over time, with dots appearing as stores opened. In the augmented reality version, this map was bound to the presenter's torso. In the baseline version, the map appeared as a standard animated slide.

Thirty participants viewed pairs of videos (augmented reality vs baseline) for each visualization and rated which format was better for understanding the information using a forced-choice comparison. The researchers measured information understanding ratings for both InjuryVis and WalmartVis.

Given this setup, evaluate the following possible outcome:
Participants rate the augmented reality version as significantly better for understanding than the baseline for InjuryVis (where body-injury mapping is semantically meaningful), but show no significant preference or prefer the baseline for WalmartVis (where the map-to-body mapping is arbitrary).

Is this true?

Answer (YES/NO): NO